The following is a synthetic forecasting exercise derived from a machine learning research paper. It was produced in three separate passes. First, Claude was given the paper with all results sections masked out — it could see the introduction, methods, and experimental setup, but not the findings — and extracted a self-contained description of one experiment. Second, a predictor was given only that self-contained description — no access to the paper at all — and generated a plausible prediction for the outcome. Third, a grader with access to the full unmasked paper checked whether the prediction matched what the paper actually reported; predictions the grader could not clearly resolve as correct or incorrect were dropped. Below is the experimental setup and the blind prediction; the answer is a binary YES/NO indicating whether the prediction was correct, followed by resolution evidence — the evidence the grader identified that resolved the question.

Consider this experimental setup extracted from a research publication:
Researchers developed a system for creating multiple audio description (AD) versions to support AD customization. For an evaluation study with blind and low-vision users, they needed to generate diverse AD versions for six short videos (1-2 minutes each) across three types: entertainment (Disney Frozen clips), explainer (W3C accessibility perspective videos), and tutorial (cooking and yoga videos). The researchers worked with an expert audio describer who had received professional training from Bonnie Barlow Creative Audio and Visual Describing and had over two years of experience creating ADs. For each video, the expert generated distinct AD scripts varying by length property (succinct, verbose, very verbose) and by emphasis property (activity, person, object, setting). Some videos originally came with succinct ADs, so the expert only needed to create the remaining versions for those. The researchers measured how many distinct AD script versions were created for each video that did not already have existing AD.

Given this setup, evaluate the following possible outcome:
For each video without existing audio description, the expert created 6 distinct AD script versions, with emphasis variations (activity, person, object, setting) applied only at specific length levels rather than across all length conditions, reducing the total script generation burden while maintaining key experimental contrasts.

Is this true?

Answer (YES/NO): NO